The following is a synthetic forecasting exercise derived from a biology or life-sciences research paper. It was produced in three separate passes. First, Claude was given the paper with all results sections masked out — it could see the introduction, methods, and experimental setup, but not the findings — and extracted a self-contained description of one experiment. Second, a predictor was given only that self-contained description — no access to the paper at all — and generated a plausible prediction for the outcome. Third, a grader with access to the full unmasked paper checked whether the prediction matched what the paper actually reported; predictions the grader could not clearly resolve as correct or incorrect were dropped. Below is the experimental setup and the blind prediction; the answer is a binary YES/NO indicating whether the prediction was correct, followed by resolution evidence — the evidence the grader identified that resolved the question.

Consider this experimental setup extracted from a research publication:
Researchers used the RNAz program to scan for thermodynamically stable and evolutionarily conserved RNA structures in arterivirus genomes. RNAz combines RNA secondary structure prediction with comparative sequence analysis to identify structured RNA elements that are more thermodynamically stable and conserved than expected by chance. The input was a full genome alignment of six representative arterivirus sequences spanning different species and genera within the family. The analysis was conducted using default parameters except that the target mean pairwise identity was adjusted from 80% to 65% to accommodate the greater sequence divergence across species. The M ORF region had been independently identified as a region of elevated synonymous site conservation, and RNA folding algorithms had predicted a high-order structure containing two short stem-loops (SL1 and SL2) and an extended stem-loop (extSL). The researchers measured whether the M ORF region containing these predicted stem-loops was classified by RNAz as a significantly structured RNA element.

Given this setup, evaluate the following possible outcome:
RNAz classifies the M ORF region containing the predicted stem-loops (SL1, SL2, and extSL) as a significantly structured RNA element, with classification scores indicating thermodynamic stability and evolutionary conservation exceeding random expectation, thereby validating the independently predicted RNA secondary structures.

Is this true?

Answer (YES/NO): NO